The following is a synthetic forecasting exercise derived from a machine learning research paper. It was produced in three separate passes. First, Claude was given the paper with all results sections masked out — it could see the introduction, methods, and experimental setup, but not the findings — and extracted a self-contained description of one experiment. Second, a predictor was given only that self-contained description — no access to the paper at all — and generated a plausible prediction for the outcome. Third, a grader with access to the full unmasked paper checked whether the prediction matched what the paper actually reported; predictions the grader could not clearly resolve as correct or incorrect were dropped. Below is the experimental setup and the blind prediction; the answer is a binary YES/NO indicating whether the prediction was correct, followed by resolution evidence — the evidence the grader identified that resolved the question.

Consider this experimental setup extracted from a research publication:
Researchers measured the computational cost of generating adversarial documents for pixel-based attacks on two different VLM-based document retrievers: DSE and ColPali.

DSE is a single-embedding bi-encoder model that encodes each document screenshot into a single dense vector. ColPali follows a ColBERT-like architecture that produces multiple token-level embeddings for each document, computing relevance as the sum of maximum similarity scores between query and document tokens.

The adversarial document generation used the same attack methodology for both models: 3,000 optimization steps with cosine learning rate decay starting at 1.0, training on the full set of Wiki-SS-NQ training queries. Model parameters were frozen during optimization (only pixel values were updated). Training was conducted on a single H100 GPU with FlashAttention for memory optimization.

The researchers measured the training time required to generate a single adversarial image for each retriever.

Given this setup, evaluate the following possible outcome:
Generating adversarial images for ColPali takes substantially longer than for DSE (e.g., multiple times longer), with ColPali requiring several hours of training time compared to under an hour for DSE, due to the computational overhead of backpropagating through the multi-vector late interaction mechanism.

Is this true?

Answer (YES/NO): NO